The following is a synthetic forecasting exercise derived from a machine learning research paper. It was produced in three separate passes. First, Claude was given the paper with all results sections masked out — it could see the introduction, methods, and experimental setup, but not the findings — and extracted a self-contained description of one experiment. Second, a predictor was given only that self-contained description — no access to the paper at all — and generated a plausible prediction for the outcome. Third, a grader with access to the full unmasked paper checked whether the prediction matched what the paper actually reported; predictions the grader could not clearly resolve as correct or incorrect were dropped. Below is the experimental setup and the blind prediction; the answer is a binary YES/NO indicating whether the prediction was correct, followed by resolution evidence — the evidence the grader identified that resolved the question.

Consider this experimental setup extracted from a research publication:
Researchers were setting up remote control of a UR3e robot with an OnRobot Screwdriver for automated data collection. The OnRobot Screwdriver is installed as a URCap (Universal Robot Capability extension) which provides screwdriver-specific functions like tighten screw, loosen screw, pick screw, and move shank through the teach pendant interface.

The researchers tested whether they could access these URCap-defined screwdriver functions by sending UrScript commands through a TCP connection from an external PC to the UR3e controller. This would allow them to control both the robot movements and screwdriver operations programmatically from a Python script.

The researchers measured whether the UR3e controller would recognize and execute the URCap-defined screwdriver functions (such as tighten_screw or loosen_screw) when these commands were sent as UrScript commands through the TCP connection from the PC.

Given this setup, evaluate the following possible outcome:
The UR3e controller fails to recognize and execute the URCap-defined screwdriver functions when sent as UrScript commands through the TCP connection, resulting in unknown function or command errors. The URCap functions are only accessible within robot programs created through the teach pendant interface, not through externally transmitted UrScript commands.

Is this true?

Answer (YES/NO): YES